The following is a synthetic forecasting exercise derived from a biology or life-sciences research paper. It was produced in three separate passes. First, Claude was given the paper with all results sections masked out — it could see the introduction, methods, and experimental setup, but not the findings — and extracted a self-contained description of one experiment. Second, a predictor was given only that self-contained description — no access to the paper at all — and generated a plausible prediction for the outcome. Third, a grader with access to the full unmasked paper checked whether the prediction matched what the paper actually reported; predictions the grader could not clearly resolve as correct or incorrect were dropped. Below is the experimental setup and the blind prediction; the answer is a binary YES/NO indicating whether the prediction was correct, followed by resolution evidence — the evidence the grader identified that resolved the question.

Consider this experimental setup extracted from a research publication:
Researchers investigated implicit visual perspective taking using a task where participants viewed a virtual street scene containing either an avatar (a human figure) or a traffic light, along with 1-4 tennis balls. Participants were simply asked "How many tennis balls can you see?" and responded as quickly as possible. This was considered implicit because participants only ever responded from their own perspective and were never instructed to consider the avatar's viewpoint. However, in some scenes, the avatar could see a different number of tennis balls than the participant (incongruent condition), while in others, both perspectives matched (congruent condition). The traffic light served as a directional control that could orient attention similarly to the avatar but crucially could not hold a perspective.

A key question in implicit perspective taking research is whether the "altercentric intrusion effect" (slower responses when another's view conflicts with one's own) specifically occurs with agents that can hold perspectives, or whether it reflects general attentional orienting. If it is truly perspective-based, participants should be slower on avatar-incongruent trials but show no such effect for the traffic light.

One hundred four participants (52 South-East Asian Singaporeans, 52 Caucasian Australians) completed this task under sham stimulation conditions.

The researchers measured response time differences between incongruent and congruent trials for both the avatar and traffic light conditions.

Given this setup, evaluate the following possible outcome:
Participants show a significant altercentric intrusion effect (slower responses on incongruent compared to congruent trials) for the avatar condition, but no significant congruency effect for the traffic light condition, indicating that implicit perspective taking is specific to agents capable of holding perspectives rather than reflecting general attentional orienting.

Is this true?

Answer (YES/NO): YES